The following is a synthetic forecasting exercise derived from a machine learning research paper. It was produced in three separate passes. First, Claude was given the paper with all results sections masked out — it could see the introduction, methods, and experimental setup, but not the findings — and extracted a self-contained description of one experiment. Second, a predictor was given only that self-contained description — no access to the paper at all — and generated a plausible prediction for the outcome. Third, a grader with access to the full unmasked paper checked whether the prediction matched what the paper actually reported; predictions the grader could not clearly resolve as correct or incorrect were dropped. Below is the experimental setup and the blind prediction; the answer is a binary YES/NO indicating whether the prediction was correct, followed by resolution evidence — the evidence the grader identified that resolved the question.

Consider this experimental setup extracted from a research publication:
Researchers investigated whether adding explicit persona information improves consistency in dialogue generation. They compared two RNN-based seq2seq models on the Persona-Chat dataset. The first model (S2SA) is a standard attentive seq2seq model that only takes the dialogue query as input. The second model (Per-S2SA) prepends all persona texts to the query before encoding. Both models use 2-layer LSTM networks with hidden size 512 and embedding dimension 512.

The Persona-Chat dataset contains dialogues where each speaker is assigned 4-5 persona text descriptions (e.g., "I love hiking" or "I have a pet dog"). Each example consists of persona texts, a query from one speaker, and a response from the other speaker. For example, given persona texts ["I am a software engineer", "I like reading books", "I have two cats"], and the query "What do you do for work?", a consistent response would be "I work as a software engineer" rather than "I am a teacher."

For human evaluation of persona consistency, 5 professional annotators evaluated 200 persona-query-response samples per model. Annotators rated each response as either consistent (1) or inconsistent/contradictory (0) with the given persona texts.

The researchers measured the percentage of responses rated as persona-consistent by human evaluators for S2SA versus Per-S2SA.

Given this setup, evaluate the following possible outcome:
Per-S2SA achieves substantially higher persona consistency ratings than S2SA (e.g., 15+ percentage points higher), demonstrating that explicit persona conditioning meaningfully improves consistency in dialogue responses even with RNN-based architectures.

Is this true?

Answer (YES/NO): YES